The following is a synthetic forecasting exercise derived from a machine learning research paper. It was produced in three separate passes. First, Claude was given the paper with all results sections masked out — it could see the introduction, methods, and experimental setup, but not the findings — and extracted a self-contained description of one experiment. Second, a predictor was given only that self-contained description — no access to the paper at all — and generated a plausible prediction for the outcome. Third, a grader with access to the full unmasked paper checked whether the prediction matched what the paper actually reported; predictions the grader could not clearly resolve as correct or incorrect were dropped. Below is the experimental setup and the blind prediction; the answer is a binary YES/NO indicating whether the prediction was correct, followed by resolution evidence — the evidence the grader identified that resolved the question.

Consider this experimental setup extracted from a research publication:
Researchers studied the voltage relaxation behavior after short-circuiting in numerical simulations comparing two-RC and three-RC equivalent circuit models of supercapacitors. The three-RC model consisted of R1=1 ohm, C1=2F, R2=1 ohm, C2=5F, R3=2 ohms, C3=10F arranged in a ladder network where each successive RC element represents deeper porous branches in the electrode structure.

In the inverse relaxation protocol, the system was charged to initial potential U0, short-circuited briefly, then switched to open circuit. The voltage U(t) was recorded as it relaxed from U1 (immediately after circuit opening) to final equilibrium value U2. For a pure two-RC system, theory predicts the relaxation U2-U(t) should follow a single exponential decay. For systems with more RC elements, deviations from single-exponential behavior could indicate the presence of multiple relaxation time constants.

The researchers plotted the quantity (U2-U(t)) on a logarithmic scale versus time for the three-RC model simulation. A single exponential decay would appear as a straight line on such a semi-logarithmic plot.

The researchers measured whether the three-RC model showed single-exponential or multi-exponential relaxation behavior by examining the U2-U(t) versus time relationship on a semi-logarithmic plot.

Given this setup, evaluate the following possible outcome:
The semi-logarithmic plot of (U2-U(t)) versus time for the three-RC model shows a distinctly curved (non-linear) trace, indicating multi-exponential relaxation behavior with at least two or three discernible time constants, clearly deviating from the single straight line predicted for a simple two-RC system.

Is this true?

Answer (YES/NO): YES